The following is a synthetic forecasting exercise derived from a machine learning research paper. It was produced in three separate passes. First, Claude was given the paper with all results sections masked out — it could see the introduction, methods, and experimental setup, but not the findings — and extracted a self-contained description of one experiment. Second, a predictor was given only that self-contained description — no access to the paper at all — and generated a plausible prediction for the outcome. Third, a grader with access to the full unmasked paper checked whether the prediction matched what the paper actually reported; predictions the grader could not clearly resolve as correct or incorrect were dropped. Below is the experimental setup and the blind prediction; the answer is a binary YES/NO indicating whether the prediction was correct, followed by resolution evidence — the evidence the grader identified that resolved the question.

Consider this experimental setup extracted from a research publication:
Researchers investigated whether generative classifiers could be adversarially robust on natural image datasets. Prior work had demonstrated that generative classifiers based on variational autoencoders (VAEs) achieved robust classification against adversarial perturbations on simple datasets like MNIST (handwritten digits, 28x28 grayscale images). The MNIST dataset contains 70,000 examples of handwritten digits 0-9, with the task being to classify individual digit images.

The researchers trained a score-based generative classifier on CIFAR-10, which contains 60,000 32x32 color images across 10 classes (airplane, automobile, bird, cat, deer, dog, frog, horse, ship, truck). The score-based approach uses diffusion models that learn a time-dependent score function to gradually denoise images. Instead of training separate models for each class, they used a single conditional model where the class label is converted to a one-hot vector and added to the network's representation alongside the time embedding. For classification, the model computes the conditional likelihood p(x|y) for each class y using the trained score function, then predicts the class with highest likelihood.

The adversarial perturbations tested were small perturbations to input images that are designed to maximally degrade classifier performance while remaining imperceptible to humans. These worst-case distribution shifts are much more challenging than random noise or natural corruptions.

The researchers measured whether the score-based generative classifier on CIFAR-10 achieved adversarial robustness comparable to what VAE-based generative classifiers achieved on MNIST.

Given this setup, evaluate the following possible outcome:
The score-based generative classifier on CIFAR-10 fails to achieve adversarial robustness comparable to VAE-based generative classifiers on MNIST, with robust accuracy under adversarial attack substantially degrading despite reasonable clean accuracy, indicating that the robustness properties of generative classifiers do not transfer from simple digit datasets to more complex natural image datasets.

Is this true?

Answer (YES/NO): YES